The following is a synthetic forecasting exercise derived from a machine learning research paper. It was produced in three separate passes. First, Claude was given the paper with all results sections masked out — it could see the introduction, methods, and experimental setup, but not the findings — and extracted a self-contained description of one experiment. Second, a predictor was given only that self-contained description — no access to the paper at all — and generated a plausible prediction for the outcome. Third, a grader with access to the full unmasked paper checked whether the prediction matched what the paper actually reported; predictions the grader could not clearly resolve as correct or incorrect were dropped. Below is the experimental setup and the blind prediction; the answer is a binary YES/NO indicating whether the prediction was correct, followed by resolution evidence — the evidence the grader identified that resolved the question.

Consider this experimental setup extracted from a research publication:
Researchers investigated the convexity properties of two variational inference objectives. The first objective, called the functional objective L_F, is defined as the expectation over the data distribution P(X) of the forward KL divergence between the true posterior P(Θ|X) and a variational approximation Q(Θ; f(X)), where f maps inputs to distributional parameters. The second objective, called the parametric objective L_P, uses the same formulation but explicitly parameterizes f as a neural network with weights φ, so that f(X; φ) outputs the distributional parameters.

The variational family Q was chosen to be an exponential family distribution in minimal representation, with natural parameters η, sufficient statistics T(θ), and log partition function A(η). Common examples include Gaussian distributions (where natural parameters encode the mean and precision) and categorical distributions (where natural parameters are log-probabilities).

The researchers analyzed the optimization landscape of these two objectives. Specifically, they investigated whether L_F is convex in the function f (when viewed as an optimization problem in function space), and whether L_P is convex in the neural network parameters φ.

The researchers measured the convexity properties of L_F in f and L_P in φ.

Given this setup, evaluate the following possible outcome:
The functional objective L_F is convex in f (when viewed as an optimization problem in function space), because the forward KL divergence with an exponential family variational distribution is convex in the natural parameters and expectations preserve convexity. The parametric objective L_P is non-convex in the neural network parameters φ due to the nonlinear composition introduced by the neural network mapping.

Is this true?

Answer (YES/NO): YES